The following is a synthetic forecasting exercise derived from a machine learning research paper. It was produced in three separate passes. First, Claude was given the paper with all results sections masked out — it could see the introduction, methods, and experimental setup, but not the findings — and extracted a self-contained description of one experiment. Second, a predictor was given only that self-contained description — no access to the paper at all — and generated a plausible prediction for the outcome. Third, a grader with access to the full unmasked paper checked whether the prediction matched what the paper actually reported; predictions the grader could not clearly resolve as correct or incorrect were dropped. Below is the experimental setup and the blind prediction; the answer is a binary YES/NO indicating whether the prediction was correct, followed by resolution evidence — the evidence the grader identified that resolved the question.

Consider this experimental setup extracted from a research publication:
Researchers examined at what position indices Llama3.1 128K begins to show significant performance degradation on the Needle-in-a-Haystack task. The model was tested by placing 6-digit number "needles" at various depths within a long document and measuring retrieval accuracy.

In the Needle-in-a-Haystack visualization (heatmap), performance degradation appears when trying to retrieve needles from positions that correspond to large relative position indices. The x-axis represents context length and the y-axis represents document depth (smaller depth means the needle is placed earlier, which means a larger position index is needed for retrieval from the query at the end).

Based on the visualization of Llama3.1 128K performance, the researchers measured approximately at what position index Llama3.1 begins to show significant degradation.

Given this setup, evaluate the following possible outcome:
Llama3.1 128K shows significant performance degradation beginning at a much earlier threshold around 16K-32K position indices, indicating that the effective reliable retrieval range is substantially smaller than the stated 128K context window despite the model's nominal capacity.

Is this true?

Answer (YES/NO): NO